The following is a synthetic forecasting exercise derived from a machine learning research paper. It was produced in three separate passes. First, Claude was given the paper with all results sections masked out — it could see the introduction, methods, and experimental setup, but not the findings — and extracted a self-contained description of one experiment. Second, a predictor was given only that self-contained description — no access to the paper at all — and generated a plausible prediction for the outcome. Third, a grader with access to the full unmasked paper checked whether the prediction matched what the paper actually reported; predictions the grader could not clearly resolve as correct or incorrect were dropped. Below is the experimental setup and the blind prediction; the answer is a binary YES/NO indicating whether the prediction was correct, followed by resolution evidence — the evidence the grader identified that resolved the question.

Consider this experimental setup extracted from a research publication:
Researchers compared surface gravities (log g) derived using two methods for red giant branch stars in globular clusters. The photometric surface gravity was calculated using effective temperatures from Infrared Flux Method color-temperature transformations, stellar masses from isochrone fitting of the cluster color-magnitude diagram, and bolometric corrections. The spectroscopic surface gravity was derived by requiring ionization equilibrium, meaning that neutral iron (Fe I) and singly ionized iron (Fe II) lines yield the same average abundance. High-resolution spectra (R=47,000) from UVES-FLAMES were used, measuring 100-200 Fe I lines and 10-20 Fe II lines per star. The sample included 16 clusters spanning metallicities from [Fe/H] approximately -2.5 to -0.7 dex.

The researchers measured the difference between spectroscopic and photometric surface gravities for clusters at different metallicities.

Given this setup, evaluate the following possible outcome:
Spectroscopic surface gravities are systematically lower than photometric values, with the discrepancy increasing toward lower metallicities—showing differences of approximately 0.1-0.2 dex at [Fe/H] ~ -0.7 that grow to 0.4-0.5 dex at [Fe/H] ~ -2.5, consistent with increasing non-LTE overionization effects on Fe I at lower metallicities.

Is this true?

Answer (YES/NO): NO